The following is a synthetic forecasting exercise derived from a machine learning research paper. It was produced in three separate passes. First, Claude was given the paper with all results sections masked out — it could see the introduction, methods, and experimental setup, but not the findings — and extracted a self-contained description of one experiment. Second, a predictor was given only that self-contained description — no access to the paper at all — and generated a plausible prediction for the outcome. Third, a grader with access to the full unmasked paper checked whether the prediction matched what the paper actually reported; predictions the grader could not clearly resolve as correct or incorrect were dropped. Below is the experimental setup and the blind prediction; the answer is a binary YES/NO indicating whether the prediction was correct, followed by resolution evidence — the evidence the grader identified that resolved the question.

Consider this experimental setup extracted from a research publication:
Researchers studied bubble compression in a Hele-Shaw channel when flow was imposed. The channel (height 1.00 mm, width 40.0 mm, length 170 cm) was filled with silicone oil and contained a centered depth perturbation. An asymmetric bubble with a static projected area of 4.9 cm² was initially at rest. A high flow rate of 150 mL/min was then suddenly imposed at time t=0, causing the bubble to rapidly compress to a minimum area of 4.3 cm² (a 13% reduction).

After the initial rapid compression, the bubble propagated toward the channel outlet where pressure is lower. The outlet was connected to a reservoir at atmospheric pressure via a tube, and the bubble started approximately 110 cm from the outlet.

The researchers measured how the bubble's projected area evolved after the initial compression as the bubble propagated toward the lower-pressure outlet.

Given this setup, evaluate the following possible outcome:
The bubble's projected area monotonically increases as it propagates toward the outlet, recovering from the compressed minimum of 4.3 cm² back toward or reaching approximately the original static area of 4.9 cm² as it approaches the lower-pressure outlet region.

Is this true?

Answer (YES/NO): NO